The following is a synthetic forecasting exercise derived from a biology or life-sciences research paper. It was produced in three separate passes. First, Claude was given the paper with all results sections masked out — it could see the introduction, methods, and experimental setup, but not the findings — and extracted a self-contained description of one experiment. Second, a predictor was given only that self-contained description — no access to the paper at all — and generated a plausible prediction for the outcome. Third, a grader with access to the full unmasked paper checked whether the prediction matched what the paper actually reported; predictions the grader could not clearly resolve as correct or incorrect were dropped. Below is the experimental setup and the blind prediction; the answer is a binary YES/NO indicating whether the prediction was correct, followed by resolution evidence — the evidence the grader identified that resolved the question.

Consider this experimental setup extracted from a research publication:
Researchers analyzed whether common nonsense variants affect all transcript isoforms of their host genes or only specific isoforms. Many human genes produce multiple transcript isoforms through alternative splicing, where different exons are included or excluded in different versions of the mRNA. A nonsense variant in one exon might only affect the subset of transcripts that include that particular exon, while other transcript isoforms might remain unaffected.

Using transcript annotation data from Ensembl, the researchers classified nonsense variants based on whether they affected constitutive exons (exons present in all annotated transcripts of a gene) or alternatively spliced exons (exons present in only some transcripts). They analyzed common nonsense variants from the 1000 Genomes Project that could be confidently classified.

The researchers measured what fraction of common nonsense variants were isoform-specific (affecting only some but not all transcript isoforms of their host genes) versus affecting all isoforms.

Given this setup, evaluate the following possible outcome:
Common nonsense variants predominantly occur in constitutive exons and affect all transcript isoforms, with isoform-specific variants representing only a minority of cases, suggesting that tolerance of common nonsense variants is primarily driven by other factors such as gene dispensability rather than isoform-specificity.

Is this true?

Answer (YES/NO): NO